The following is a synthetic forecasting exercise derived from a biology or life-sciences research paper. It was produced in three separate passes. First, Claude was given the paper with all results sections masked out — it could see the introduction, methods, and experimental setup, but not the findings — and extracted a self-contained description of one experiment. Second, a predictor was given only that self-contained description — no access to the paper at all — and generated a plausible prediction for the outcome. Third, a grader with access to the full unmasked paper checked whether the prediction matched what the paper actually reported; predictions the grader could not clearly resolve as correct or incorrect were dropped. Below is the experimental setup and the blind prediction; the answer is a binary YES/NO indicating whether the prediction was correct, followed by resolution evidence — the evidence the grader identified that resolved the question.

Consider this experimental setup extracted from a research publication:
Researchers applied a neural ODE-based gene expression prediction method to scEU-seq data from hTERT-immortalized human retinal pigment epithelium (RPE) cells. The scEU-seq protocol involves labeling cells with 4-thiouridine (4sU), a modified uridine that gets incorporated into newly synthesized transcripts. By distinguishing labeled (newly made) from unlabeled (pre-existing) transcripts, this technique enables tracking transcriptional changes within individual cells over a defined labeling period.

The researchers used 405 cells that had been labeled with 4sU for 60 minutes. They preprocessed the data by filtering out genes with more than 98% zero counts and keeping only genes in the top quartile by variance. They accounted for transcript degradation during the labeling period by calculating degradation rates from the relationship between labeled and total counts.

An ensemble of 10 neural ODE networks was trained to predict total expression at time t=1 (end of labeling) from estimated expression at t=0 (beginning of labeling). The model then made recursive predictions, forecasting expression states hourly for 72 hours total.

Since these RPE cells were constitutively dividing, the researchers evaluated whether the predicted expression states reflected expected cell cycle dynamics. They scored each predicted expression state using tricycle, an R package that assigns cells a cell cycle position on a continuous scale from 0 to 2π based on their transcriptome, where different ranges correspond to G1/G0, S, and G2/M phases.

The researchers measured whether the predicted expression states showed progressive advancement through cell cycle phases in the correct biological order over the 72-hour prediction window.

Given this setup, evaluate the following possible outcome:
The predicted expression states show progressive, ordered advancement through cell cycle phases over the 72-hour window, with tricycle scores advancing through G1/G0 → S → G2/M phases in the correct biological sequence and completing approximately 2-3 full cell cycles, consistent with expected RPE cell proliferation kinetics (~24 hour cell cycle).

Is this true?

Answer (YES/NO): NO